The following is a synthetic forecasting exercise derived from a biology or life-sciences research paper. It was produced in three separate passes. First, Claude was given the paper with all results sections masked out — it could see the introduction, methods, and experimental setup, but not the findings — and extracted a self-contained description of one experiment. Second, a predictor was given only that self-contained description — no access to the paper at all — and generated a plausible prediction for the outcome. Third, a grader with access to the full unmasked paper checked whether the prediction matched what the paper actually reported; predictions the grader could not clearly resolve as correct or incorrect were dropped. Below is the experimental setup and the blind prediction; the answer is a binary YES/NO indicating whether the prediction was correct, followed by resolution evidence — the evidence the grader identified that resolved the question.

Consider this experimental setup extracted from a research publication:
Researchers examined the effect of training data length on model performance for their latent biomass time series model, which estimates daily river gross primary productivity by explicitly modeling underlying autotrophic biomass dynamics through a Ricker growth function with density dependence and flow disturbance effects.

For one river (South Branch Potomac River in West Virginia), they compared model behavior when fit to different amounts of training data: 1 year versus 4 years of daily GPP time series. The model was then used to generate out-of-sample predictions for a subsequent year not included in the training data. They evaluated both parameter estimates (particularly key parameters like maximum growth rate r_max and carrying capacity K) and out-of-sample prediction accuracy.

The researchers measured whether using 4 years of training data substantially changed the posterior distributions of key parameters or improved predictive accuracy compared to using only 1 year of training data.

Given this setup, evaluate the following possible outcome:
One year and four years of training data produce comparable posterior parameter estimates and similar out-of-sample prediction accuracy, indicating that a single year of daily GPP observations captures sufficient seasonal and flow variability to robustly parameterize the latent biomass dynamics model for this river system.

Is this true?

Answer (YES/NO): NO